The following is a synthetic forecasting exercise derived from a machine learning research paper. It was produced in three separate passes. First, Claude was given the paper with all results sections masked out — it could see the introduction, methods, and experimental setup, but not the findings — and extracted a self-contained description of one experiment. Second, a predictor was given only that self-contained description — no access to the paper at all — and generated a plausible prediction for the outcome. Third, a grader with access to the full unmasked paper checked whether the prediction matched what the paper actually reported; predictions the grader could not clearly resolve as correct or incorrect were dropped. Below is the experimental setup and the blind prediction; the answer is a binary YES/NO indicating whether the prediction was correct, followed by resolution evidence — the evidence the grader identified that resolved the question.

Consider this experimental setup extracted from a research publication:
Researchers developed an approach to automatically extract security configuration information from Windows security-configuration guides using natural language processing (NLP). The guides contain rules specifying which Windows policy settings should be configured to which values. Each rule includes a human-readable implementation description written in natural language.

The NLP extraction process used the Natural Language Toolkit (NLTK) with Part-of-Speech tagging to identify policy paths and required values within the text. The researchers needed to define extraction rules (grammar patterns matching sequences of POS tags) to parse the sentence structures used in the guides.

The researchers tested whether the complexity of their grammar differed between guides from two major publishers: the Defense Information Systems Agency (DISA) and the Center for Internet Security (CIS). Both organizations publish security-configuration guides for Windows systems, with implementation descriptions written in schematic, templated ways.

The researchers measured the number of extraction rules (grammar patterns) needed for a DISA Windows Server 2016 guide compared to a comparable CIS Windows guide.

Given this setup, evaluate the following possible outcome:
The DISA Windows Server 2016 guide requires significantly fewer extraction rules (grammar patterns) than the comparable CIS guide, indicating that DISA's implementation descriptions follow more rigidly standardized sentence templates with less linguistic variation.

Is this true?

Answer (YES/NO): NO